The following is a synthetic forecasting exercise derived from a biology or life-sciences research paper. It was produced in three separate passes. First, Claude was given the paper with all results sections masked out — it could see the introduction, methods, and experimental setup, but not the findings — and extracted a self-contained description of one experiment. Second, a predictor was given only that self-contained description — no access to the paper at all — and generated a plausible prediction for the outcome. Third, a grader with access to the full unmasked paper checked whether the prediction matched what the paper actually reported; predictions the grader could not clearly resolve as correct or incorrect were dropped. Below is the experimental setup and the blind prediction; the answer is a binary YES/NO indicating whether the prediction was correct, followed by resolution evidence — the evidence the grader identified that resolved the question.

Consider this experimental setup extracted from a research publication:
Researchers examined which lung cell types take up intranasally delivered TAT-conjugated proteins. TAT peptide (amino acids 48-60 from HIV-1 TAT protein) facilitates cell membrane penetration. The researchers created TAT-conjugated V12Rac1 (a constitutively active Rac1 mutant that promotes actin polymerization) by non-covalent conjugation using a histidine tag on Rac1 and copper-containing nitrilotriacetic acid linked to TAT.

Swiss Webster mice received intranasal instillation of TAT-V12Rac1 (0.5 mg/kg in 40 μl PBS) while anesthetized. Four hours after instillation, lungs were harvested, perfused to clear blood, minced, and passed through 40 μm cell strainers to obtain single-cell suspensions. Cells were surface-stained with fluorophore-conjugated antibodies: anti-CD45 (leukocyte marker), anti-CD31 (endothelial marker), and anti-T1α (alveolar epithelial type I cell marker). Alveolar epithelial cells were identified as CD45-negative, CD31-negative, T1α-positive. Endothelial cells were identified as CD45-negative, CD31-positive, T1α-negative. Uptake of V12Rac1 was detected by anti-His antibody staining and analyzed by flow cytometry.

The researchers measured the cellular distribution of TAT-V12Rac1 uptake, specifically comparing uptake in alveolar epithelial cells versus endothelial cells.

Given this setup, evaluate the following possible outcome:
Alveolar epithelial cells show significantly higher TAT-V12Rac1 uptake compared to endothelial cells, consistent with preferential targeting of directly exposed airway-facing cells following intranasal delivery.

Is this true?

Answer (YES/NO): YES